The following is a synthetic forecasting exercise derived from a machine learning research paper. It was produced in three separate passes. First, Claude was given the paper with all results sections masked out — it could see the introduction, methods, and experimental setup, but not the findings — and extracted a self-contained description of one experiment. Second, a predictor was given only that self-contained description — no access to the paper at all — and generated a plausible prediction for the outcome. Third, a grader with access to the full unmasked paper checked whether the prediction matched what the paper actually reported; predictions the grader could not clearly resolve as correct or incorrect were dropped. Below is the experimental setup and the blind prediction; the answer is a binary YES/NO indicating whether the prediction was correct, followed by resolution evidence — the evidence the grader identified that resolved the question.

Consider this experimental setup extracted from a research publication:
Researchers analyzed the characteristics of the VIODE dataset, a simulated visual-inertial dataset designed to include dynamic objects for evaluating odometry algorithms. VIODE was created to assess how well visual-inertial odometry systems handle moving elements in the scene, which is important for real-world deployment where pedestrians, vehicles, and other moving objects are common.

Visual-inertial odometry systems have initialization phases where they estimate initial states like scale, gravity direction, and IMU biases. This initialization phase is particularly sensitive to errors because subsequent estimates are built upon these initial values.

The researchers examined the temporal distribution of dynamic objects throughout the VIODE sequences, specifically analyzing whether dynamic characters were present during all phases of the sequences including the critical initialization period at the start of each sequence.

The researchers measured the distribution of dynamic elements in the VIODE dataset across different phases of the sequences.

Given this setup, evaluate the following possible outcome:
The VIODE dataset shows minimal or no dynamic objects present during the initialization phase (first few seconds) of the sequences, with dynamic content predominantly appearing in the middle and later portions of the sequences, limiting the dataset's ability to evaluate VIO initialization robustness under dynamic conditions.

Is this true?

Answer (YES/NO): YES